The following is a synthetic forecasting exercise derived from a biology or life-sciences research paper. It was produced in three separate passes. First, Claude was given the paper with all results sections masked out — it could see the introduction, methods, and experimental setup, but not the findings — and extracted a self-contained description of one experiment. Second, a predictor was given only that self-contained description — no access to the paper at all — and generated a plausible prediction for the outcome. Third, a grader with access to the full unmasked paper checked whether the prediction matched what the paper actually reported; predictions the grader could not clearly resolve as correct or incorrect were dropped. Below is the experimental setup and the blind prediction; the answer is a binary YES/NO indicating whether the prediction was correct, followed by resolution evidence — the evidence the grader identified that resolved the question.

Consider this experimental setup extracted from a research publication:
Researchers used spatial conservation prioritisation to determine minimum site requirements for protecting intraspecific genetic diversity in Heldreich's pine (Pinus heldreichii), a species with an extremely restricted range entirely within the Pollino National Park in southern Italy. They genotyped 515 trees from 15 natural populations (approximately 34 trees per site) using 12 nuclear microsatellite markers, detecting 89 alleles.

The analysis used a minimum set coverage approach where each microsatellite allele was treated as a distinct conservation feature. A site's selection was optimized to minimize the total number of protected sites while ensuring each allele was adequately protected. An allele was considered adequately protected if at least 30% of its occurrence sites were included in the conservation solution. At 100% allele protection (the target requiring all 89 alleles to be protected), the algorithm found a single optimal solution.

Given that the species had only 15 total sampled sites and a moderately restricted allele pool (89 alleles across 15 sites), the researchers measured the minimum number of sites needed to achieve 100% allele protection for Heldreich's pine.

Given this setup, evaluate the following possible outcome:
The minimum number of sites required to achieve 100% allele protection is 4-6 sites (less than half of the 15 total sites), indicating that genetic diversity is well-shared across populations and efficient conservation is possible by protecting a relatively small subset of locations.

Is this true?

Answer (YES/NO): NO